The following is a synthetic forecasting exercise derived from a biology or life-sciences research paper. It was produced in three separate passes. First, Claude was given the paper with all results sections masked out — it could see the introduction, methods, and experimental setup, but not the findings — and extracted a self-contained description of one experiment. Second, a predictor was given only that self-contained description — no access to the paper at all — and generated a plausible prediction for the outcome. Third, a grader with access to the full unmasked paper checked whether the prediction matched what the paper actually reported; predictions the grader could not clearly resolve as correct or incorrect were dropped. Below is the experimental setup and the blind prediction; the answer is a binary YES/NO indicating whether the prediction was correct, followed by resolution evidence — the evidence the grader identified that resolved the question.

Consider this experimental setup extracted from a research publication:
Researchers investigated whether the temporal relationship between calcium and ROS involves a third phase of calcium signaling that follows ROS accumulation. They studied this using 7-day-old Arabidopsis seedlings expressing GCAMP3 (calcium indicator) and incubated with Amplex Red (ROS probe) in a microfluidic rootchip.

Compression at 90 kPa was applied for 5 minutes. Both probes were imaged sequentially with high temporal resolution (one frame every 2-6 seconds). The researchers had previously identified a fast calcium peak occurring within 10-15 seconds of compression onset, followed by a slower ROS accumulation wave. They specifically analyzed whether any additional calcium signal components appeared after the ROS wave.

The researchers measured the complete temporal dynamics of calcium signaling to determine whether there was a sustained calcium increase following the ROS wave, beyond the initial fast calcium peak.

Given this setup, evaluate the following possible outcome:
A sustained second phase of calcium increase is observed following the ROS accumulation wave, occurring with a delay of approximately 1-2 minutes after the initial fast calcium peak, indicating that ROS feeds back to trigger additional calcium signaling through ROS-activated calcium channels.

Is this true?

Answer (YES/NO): NO